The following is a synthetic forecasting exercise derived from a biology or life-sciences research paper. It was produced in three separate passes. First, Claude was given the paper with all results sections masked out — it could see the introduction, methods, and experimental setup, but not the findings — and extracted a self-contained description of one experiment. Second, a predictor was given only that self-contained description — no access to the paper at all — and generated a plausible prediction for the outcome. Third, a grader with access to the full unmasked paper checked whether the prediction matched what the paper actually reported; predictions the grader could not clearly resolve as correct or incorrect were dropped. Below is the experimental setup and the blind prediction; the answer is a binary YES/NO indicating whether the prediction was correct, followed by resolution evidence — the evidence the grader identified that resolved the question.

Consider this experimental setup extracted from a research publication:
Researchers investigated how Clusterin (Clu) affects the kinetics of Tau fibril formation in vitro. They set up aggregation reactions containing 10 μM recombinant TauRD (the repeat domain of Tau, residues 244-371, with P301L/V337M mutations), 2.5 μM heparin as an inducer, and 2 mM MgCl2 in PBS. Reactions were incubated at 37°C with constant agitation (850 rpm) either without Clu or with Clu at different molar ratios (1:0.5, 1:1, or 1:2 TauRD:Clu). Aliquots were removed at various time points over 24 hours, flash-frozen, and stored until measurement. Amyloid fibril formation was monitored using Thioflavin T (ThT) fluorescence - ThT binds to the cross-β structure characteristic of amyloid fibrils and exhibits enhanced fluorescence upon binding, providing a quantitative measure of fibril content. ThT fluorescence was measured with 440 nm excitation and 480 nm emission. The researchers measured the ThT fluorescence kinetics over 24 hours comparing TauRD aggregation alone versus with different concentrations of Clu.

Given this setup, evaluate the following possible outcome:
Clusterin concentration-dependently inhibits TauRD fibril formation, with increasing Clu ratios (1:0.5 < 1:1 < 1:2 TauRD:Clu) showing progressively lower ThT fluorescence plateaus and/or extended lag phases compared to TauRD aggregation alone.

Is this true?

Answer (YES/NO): YES